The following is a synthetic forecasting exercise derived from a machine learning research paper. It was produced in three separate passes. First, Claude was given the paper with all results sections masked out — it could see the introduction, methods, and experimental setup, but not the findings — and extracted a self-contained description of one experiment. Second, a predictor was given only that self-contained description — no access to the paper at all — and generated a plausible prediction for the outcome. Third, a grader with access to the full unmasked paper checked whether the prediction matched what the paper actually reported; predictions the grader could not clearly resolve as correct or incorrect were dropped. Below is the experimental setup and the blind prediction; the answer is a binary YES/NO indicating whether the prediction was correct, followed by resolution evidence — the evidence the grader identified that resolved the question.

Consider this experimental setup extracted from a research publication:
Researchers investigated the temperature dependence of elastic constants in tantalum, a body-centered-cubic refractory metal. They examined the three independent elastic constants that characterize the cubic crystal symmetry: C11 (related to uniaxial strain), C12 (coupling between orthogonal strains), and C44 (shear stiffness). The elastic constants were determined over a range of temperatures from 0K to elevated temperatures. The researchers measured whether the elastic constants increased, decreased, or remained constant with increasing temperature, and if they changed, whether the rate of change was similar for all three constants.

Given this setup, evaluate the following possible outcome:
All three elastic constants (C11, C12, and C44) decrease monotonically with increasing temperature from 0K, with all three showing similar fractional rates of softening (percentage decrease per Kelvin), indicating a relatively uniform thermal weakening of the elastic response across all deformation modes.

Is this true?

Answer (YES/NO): NO